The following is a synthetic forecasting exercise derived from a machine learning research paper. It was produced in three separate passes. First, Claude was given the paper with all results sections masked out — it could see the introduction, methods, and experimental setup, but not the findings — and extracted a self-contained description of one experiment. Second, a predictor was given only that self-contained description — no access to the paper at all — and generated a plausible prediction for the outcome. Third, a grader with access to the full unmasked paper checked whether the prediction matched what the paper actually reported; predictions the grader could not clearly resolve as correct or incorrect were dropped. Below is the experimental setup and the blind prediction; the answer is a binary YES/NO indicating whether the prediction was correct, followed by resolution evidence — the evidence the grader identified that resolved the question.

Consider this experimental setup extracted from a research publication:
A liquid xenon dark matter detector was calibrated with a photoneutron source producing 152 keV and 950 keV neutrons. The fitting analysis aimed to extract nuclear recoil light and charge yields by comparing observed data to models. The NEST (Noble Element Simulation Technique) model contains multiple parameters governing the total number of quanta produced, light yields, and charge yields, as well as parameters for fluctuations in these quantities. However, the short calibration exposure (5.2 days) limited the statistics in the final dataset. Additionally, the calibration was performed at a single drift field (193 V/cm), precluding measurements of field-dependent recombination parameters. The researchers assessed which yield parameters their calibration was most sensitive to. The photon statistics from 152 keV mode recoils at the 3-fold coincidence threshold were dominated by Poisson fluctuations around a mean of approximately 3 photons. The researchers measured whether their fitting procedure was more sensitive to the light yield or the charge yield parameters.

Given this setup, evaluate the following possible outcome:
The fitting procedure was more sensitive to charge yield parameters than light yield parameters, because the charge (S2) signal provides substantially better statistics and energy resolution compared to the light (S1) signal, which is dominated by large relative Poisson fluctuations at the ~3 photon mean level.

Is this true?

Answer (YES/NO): YES